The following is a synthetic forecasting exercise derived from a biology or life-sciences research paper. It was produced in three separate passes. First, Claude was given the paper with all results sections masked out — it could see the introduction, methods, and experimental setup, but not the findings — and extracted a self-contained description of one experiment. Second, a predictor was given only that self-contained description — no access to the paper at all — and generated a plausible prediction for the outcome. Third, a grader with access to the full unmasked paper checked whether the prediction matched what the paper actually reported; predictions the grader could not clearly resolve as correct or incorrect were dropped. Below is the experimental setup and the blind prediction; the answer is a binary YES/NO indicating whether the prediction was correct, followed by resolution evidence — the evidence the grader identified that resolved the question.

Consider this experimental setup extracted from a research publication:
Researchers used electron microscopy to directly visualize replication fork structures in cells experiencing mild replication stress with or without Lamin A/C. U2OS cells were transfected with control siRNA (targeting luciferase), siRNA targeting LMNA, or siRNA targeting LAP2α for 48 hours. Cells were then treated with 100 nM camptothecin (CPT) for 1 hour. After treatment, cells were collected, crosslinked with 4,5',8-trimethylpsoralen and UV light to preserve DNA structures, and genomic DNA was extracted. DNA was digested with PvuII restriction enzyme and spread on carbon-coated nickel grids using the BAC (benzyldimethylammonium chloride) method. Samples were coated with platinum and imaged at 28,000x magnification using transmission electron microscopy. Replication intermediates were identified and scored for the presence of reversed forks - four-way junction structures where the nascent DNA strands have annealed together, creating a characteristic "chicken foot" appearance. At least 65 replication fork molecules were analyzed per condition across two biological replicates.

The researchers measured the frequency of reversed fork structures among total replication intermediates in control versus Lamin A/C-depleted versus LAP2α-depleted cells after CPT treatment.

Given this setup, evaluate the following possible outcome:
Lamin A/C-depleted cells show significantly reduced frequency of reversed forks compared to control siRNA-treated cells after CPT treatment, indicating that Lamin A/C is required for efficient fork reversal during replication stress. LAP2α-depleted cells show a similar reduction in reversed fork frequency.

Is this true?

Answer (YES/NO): YES